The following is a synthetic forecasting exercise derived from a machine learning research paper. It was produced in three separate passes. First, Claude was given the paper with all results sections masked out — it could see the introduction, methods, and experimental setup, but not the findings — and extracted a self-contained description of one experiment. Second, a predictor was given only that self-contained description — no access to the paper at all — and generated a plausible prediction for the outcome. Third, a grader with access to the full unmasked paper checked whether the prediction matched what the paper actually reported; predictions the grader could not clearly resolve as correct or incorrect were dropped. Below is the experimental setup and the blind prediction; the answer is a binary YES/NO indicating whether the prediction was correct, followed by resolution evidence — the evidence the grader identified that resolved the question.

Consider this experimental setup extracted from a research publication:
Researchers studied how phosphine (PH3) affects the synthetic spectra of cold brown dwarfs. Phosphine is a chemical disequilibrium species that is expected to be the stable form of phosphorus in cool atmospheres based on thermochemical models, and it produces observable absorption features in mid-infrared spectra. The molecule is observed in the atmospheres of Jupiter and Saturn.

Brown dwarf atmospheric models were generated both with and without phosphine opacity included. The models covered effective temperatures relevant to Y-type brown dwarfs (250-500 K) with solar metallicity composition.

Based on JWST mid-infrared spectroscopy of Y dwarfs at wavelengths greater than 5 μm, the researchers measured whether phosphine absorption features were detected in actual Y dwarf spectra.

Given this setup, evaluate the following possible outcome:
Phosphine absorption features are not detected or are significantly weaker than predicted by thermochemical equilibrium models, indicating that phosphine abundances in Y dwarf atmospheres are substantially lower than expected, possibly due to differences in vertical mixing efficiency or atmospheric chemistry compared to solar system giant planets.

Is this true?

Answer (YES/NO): YES